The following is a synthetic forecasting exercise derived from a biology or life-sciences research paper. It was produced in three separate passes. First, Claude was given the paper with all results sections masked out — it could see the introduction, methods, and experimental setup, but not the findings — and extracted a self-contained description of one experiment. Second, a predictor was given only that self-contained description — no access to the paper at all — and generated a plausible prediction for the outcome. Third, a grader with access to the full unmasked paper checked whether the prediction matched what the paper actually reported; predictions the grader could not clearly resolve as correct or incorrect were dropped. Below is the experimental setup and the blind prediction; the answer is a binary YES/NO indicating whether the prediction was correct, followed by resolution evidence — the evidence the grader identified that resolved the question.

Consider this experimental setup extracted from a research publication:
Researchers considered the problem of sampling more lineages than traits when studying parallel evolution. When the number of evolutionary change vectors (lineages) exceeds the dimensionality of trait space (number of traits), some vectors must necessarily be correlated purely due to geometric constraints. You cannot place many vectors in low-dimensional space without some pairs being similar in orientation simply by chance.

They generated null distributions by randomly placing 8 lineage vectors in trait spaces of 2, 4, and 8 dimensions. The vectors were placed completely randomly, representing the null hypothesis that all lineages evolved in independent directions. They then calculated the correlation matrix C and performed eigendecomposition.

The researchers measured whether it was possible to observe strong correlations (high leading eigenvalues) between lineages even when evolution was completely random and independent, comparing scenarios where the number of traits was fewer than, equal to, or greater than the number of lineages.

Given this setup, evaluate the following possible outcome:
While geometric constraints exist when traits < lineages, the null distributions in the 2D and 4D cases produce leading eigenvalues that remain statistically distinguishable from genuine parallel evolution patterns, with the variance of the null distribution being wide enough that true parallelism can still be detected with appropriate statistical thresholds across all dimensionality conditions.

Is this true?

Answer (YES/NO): NO